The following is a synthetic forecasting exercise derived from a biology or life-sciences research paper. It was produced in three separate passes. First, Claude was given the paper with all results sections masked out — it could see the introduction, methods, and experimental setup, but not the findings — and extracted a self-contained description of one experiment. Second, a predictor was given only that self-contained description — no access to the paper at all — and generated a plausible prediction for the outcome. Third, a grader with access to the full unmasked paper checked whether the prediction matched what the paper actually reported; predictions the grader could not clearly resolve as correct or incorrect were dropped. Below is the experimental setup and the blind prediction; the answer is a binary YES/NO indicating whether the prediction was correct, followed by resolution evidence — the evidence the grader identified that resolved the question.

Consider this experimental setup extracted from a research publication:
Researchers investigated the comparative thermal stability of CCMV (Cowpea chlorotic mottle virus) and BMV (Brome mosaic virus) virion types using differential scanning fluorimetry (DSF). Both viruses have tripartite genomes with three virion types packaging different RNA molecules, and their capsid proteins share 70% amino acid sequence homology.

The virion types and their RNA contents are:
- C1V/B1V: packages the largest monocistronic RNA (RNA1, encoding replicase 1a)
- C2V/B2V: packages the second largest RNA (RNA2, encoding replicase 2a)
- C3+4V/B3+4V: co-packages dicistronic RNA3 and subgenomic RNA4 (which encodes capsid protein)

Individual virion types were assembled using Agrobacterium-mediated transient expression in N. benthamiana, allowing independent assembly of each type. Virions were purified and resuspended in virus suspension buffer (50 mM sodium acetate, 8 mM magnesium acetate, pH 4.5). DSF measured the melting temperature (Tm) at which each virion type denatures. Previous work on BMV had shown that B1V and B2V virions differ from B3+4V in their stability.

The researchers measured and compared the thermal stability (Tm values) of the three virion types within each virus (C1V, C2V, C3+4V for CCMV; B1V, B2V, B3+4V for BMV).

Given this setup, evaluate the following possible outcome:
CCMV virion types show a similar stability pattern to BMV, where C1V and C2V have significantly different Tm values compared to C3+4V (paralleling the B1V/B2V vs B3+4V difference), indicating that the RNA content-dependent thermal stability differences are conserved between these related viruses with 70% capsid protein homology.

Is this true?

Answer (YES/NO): NO